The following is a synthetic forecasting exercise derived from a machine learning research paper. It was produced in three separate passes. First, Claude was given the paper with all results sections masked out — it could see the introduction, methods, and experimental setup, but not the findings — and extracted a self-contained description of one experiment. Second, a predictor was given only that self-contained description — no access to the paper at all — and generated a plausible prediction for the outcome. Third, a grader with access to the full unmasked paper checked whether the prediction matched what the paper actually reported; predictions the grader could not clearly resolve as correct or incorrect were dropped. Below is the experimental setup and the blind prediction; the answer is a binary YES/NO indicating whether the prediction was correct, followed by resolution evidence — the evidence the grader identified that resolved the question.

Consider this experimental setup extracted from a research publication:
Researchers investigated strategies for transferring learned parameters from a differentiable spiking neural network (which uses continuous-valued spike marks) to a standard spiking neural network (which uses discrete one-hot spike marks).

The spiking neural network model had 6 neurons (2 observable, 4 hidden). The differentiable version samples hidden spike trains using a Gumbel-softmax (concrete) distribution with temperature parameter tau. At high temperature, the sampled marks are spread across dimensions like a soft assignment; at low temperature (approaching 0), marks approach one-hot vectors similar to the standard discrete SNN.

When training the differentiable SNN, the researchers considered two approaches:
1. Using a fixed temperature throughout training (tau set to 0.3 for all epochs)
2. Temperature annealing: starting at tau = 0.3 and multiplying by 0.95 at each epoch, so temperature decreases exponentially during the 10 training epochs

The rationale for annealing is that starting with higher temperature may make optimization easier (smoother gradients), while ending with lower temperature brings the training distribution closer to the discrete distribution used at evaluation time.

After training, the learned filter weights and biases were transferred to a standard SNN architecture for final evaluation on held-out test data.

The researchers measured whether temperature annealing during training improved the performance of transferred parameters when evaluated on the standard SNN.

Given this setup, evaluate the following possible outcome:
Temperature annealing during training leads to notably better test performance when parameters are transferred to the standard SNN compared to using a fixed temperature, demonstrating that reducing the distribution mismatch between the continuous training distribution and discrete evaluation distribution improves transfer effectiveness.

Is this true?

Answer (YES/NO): NO